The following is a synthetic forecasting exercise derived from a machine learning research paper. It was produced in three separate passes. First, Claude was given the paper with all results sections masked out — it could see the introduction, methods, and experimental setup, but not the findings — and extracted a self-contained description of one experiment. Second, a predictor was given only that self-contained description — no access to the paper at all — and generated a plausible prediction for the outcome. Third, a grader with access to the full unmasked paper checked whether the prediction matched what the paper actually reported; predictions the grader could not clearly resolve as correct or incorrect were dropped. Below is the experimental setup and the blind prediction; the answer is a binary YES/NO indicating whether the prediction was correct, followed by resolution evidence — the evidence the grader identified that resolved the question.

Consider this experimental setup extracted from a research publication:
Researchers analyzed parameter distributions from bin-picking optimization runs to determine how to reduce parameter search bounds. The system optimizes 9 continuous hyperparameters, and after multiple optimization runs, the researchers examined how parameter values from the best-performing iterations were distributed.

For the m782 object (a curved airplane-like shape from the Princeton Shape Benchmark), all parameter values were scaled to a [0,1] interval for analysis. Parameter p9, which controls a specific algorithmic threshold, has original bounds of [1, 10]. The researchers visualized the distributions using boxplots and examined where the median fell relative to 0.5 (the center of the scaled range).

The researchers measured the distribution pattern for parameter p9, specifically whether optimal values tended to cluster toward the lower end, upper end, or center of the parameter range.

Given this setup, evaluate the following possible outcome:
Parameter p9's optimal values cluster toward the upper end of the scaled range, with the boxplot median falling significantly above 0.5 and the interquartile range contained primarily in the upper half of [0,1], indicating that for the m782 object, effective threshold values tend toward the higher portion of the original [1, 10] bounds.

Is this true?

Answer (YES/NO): NO